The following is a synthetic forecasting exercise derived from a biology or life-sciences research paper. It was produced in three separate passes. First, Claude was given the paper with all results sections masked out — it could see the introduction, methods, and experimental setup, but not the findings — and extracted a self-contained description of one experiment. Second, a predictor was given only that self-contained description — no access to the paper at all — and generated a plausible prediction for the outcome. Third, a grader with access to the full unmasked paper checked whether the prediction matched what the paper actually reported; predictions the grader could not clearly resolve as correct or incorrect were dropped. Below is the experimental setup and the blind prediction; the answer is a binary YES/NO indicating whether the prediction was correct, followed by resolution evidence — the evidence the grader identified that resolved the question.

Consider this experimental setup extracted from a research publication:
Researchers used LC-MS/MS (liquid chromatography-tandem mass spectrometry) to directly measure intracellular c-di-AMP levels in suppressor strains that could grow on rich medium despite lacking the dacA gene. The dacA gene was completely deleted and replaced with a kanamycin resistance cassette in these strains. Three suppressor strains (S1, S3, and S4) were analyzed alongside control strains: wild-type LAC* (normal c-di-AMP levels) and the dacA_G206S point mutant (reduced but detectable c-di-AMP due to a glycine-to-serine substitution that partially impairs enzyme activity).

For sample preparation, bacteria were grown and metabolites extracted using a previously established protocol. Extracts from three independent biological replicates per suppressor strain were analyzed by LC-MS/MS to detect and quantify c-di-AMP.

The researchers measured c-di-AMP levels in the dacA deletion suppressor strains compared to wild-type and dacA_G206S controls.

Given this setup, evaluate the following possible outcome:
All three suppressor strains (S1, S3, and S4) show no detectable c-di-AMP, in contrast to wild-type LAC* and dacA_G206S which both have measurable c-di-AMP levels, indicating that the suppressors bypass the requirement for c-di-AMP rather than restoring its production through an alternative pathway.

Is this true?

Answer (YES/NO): YES